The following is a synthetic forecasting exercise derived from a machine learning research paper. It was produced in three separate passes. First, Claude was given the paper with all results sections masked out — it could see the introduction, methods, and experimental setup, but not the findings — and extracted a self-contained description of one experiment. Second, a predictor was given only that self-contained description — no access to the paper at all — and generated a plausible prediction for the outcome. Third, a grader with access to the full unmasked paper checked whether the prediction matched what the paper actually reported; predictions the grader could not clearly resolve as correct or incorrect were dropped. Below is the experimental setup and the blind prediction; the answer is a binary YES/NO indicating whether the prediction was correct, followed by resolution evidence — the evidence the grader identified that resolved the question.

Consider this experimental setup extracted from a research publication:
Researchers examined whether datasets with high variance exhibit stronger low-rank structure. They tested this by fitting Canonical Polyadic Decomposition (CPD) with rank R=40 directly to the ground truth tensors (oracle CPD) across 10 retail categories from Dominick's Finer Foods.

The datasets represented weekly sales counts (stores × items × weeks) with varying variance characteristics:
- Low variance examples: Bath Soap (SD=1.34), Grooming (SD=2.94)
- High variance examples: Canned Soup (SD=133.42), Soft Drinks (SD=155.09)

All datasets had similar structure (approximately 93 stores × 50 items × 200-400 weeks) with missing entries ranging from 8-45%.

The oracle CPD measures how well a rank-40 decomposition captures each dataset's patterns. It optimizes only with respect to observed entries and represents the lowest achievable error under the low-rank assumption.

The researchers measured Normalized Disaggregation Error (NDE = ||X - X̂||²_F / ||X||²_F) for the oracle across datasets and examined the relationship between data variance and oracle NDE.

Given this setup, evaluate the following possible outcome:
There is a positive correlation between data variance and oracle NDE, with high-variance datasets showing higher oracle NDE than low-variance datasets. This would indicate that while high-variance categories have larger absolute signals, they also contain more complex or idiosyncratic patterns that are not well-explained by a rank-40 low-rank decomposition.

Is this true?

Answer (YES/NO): NO